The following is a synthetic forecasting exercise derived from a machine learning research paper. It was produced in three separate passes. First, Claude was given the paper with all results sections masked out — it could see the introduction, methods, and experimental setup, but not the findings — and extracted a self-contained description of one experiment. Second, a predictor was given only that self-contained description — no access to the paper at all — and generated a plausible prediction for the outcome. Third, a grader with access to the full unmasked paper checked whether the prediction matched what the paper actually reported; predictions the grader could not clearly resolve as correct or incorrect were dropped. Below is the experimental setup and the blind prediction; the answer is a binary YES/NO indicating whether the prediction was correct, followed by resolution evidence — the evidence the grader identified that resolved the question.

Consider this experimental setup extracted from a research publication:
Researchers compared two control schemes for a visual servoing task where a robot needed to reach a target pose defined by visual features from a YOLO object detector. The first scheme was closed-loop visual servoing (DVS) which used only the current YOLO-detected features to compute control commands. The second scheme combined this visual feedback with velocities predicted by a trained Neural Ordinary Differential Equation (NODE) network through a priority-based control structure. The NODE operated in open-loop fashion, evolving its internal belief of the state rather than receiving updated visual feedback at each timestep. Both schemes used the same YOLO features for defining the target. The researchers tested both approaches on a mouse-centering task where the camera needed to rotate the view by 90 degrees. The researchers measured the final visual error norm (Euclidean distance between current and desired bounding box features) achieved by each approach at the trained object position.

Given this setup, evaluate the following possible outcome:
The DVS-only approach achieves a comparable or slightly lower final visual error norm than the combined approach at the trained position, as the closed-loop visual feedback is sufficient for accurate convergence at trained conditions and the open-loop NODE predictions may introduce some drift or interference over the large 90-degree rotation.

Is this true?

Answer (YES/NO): YES